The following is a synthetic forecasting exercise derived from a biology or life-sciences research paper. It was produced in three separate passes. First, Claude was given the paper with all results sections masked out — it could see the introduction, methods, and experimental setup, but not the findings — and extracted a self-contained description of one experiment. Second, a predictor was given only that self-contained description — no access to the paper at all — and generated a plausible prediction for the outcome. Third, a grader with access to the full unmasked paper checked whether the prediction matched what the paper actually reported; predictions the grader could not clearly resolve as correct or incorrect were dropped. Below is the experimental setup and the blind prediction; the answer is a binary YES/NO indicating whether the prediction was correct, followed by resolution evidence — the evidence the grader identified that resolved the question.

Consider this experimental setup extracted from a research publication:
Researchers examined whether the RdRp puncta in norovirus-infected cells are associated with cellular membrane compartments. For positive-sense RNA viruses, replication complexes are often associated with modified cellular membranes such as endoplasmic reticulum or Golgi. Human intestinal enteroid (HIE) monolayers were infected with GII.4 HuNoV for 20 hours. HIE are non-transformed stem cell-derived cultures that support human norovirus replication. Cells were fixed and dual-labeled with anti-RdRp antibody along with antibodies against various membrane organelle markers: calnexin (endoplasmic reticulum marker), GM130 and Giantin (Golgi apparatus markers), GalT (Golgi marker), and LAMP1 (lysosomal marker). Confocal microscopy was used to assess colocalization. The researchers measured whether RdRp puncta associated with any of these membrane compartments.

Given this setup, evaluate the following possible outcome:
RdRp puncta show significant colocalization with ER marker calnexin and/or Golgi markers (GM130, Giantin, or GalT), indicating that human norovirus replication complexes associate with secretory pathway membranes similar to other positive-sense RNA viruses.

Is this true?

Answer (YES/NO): YES